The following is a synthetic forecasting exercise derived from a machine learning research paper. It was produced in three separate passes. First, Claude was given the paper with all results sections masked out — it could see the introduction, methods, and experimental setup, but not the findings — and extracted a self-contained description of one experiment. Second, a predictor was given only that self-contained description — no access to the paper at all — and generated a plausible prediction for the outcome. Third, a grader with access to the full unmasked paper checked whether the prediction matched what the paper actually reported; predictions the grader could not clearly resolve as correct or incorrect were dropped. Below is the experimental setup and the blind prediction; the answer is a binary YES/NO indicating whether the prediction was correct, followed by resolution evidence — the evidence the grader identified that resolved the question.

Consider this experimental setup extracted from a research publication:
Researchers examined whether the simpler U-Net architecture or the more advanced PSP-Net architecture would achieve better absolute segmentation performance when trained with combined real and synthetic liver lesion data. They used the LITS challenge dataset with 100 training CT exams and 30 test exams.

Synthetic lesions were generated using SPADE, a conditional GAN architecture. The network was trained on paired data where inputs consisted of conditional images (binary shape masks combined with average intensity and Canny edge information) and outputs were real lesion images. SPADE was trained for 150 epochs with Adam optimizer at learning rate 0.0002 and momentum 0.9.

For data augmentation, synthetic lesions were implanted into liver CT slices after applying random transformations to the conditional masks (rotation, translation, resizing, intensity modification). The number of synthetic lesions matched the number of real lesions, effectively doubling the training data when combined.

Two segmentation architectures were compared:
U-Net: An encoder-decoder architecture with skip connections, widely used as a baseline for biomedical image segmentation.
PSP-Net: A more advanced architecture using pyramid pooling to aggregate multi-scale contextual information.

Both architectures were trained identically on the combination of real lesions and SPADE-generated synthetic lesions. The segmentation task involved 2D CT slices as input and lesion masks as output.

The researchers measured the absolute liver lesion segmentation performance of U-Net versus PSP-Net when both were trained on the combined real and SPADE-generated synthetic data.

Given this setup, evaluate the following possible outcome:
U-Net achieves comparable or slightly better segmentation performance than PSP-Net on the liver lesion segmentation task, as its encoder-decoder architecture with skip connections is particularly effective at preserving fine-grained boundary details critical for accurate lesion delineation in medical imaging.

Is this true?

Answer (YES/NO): NO